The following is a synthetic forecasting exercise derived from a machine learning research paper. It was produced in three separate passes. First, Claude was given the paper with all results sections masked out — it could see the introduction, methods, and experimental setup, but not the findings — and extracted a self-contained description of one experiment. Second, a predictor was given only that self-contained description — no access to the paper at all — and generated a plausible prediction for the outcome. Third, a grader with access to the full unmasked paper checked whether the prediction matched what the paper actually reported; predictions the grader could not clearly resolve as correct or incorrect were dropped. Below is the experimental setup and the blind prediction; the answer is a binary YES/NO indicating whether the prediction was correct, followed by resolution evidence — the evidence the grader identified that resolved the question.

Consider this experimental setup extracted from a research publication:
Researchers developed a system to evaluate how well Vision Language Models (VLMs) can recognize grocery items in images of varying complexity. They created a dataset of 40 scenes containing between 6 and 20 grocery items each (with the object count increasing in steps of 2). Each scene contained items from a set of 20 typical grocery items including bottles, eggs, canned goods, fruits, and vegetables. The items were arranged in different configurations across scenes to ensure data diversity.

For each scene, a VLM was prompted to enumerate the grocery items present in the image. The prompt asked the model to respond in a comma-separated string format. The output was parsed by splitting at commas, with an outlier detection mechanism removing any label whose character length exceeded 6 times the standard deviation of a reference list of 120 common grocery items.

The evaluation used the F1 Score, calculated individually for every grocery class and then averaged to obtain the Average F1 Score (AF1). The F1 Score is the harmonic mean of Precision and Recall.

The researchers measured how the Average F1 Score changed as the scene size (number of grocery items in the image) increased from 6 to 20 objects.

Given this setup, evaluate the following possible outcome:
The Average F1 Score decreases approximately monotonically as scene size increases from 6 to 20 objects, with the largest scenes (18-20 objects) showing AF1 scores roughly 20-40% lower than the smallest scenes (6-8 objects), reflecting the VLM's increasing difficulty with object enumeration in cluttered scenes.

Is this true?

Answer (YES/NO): NO